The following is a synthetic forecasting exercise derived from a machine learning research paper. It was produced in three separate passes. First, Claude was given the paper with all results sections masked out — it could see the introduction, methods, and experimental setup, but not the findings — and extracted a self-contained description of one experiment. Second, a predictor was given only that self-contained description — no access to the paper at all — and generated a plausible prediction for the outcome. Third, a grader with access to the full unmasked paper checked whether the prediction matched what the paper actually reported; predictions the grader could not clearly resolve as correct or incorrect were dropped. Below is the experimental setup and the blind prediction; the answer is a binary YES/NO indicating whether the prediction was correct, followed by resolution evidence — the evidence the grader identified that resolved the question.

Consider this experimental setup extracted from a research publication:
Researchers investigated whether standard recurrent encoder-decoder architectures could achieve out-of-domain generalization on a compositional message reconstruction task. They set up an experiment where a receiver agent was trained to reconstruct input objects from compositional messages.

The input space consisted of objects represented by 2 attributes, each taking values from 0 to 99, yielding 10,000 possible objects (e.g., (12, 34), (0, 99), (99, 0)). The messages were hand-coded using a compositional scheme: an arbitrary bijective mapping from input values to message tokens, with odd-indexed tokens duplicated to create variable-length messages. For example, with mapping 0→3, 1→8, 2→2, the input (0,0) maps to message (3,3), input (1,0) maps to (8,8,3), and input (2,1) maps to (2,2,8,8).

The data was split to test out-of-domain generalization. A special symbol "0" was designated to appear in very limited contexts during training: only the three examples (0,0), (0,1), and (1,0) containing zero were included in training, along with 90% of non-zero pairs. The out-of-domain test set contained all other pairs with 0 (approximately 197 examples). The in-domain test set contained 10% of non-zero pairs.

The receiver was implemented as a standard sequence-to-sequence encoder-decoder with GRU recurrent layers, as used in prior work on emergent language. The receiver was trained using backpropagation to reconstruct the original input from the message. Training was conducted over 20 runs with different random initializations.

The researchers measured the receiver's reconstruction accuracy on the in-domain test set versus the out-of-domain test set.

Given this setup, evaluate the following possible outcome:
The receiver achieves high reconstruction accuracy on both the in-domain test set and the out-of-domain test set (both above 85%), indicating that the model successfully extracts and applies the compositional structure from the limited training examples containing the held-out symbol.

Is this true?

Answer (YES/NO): NO